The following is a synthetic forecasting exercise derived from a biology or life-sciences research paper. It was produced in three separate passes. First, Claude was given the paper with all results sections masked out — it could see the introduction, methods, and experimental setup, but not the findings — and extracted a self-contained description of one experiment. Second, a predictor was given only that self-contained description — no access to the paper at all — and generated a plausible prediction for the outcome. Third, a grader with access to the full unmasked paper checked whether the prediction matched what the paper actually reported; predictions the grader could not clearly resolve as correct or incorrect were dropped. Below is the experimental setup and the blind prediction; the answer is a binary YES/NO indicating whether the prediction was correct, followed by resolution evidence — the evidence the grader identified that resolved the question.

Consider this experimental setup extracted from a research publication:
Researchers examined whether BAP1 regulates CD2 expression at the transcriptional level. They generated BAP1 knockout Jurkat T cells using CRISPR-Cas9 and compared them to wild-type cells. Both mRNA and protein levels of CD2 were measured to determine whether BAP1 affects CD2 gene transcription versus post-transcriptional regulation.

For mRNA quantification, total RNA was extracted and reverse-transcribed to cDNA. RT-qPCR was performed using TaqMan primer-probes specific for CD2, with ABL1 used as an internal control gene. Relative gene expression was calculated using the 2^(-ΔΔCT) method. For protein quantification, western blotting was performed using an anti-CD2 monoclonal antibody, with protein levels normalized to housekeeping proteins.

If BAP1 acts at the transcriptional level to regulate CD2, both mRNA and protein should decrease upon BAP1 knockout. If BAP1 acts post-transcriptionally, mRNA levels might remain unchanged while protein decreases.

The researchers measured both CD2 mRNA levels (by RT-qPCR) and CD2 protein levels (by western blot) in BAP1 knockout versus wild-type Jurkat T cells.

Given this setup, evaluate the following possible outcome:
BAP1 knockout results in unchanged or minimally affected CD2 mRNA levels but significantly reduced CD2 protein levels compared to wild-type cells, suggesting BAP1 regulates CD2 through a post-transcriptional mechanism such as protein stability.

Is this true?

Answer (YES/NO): NO